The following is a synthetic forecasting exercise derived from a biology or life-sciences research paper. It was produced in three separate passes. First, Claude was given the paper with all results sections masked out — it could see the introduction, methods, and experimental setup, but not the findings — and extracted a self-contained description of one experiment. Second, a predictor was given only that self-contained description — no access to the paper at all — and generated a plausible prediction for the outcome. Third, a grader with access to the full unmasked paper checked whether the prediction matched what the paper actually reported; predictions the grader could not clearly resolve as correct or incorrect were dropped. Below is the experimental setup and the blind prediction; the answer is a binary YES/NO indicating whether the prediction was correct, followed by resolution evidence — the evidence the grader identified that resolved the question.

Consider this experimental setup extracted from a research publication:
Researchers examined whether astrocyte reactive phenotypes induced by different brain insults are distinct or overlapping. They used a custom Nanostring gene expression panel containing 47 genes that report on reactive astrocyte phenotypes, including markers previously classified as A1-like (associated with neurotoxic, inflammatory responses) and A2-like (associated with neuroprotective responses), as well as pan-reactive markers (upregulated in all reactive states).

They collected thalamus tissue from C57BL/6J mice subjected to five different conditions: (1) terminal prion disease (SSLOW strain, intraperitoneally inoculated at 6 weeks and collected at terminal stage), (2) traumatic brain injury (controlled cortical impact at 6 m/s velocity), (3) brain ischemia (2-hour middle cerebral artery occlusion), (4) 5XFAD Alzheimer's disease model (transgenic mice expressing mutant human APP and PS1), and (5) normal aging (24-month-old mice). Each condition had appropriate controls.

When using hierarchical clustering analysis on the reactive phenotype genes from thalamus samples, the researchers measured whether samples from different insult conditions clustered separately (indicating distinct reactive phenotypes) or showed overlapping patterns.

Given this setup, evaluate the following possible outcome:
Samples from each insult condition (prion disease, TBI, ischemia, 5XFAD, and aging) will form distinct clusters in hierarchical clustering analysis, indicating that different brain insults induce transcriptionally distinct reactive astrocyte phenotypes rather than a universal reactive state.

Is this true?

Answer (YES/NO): NO